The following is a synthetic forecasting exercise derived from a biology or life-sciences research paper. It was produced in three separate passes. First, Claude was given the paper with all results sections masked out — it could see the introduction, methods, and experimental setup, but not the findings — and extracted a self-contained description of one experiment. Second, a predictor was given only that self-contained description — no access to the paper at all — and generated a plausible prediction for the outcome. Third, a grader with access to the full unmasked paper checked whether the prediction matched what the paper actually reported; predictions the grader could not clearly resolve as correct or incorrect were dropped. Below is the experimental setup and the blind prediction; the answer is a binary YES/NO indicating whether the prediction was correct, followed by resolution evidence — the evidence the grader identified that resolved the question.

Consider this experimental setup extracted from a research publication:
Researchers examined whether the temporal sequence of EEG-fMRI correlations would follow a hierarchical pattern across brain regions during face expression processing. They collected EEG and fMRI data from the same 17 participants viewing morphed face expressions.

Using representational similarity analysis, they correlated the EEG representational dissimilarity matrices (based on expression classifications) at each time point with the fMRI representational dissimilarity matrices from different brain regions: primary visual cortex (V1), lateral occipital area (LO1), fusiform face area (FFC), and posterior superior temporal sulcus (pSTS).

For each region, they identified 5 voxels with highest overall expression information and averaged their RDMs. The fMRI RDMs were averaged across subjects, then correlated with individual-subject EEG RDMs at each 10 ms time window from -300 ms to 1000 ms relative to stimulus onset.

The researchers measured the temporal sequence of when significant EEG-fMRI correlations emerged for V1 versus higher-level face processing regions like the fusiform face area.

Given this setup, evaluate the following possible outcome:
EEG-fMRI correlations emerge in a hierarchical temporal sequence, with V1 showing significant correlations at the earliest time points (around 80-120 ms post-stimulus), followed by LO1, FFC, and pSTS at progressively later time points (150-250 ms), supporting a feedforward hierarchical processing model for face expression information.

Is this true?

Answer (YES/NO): NO